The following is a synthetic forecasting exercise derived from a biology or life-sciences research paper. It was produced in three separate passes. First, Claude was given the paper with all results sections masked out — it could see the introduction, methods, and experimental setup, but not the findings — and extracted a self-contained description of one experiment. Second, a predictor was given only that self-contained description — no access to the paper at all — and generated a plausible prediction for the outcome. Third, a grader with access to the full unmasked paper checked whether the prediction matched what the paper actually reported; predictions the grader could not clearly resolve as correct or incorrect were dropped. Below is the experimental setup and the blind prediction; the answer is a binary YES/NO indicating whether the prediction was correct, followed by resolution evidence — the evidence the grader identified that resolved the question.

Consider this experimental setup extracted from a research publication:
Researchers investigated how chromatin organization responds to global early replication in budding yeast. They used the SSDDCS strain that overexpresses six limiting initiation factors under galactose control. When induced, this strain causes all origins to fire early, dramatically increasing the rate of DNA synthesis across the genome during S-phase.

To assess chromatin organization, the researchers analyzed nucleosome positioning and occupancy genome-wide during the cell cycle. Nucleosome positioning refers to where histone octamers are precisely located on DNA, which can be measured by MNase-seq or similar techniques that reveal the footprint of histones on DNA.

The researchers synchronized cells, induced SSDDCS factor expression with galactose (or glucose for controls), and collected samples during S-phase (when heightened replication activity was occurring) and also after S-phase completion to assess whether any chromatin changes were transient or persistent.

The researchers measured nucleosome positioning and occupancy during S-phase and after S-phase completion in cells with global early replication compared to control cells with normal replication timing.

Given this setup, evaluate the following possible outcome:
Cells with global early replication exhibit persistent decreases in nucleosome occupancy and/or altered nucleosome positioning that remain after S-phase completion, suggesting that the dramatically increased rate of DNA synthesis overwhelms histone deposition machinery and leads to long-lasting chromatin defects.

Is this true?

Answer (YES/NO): NO